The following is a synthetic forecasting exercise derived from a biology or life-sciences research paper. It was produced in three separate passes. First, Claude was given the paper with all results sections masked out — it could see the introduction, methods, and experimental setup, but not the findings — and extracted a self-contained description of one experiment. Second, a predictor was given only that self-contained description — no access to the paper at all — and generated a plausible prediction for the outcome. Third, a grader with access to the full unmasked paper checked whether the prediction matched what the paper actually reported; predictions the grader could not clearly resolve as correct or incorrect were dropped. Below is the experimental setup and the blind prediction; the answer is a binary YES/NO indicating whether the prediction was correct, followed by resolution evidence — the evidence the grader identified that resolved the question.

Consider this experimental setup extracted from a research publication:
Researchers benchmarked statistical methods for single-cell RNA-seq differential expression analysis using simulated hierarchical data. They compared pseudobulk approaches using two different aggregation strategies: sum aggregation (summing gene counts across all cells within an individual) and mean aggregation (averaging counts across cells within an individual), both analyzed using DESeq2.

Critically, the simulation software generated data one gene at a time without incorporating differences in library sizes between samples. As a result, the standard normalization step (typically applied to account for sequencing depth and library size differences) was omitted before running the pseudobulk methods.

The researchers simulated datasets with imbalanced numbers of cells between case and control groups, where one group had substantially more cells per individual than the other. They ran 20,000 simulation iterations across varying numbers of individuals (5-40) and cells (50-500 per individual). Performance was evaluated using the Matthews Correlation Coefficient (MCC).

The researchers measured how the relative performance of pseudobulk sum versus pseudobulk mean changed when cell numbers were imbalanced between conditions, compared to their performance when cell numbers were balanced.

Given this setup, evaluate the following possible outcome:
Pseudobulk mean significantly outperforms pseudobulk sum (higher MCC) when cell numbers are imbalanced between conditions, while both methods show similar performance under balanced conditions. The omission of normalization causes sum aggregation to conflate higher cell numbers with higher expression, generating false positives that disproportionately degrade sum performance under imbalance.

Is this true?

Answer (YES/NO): YES